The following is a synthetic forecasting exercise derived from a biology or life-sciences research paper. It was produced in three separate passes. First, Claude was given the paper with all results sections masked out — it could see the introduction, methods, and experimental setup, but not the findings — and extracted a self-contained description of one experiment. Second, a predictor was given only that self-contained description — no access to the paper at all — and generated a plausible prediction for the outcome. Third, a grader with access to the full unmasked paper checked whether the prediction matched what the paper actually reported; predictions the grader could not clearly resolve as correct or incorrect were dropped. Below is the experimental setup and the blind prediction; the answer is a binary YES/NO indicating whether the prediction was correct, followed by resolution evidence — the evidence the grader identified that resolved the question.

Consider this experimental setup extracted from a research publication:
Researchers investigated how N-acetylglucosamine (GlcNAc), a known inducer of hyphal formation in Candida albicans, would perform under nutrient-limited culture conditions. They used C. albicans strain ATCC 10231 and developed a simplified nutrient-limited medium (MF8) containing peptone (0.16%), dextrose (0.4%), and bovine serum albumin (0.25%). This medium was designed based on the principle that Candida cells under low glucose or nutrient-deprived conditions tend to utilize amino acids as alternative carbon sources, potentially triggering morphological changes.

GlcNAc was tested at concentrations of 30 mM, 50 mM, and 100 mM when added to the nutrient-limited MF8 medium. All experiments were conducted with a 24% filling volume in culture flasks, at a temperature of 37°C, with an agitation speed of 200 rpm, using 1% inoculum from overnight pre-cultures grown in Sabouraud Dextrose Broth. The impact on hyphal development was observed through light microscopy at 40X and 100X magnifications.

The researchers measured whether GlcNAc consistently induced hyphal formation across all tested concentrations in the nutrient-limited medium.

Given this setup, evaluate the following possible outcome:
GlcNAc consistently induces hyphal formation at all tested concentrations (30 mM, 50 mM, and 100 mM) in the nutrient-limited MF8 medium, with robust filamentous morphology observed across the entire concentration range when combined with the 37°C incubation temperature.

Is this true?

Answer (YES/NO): NO